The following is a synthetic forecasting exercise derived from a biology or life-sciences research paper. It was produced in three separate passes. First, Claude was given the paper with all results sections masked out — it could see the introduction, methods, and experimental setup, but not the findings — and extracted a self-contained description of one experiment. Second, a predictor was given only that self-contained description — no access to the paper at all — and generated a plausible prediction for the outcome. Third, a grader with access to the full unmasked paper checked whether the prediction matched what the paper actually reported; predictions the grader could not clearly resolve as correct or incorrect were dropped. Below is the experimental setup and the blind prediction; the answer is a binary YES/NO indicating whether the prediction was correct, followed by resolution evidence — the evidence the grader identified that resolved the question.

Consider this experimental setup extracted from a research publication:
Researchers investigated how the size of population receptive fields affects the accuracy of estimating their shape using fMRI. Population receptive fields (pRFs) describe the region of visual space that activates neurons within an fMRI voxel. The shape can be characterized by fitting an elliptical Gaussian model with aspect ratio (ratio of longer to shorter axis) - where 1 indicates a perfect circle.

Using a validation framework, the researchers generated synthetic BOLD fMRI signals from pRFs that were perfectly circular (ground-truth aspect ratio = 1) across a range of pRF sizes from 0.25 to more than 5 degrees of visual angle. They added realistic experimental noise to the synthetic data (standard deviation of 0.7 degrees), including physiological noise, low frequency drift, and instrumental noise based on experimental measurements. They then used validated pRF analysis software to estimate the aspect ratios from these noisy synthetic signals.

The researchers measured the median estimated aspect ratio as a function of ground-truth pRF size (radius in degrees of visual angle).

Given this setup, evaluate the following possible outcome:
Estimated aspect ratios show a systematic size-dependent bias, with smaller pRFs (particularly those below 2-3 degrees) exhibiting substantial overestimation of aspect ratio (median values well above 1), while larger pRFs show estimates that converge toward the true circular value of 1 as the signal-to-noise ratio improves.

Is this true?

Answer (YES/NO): YES